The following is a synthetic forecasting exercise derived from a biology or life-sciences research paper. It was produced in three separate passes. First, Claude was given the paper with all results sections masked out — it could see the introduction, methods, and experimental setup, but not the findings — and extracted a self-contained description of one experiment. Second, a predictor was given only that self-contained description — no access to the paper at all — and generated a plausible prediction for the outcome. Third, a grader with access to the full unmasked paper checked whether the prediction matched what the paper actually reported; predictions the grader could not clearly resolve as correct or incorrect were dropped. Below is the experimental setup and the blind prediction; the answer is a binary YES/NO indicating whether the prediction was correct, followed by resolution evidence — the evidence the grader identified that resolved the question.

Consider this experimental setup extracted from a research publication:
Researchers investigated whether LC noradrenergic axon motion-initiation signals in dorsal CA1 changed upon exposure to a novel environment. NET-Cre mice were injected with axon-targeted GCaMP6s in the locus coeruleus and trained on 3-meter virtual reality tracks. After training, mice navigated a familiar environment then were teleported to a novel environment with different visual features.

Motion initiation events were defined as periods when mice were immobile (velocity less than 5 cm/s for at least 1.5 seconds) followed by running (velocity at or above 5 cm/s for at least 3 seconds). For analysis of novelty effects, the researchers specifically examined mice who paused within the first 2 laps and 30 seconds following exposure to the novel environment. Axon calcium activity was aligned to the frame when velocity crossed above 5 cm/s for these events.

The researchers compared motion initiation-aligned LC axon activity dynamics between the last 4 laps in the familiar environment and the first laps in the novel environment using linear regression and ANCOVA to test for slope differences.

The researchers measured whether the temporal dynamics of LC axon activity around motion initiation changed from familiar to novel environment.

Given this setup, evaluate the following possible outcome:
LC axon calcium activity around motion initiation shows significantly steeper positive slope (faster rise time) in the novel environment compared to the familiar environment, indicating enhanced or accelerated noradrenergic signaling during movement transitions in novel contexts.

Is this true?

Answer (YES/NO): NO